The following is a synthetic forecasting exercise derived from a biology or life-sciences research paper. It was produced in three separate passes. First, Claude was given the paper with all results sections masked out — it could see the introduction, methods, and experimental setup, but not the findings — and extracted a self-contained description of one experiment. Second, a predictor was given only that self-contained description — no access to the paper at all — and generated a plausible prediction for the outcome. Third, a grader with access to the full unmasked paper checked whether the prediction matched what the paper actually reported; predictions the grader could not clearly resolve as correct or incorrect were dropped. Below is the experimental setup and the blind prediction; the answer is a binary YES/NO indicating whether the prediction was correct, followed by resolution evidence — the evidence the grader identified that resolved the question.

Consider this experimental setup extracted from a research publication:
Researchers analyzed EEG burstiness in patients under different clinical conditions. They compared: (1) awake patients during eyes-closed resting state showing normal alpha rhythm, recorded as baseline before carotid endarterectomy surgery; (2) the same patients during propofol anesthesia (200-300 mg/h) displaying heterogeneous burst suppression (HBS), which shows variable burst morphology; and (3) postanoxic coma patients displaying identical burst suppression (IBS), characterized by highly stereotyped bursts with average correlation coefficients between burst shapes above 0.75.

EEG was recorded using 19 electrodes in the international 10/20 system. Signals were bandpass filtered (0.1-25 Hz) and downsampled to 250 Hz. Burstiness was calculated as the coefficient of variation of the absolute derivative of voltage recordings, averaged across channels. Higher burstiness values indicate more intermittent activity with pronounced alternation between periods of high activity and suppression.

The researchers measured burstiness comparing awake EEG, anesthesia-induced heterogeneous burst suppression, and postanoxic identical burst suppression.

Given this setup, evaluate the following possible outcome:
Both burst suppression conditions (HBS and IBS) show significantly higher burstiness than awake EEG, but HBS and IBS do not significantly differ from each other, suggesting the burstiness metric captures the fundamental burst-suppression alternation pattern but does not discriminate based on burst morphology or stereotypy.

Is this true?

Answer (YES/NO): NO